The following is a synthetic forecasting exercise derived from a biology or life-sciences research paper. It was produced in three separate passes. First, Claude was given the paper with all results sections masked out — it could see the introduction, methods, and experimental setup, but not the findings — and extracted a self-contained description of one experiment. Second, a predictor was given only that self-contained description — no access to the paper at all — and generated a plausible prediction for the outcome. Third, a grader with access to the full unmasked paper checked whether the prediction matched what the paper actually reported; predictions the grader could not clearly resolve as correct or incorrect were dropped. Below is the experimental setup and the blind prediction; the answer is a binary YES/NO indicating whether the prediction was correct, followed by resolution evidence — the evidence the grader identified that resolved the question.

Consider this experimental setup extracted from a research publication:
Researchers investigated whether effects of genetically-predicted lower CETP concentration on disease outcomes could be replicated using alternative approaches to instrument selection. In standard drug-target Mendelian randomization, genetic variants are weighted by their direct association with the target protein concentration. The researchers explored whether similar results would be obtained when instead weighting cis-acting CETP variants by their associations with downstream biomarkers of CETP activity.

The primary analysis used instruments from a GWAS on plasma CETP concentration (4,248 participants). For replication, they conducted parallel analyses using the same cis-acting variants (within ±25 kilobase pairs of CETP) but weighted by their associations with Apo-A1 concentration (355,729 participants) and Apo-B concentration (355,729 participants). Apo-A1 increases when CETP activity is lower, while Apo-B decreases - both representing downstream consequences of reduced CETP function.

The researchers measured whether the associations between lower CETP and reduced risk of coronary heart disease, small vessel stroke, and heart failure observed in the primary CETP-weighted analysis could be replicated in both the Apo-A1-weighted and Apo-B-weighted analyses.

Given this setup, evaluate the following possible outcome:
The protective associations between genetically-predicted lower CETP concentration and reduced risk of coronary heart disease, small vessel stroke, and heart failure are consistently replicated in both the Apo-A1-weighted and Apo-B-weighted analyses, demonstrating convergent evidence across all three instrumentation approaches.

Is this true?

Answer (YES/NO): YES